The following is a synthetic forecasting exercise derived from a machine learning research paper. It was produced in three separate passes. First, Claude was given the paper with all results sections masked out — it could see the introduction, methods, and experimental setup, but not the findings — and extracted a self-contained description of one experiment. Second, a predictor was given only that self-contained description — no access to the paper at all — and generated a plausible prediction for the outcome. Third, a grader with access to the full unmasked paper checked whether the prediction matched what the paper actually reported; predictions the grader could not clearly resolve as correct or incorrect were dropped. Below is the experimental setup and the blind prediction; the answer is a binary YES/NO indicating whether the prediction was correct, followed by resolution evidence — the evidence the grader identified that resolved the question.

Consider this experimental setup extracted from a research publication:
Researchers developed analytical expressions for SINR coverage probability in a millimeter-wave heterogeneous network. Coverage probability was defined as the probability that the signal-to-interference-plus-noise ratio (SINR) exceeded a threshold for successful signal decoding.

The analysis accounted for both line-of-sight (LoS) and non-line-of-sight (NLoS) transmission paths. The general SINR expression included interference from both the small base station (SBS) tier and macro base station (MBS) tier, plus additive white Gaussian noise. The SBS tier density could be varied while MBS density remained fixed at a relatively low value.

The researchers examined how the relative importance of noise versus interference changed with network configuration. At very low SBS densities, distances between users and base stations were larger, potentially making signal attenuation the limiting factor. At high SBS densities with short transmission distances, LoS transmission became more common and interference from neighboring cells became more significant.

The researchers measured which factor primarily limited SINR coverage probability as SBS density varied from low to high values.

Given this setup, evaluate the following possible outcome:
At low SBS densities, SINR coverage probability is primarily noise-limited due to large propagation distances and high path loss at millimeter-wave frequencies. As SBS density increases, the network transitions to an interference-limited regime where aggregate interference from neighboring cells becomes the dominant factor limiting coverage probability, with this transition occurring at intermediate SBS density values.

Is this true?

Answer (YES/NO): YES